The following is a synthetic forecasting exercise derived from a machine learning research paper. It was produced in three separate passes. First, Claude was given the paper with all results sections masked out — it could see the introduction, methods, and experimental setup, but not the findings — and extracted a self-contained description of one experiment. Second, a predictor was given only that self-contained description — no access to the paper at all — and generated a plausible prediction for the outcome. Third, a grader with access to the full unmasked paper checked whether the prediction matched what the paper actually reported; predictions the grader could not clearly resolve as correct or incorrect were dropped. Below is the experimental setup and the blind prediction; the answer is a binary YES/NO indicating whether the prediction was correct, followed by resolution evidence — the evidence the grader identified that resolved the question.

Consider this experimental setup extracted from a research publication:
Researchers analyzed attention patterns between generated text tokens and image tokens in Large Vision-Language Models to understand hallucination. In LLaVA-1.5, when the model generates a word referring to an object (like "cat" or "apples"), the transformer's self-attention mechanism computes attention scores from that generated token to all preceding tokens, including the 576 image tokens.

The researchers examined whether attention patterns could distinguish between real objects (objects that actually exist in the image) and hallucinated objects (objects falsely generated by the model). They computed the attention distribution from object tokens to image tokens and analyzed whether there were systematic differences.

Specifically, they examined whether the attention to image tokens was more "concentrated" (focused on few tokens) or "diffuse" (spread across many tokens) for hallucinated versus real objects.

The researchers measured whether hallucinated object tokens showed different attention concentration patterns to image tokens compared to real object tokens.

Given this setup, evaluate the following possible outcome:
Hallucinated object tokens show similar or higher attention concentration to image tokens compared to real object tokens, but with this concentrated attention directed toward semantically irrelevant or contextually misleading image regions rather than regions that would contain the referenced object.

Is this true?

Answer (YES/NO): NO